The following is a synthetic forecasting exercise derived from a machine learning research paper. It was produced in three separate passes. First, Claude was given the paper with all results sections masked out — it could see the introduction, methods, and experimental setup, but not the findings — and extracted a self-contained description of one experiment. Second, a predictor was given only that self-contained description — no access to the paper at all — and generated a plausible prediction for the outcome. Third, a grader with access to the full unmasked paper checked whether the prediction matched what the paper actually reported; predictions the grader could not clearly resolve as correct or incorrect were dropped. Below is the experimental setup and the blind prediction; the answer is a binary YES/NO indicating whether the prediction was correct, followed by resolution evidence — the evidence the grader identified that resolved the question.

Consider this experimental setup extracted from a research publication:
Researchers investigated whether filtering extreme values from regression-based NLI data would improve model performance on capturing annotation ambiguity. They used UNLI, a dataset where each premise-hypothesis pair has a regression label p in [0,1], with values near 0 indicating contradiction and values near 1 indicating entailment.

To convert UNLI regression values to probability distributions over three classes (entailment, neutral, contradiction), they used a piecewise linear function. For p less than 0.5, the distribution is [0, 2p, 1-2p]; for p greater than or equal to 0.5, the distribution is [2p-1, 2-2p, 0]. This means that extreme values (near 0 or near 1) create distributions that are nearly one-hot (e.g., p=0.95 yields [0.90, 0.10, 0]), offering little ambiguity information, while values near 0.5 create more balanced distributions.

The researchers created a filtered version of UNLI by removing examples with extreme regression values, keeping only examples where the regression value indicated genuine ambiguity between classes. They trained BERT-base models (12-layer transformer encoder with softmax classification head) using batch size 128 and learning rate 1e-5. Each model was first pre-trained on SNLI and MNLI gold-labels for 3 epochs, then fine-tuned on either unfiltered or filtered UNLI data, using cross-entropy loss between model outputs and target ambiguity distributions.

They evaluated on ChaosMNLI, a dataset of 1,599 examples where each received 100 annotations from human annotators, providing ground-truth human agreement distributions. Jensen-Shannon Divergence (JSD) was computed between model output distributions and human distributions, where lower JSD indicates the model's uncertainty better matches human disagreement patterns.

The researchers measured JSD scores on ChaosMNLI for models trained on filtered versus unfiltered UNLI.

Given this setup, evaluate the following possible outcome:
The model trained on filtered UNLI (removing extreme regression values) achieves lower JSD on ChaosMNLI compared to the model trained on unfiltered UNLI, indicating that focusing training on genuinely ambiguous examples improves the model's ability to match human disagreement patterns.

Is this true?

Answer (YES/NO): YES